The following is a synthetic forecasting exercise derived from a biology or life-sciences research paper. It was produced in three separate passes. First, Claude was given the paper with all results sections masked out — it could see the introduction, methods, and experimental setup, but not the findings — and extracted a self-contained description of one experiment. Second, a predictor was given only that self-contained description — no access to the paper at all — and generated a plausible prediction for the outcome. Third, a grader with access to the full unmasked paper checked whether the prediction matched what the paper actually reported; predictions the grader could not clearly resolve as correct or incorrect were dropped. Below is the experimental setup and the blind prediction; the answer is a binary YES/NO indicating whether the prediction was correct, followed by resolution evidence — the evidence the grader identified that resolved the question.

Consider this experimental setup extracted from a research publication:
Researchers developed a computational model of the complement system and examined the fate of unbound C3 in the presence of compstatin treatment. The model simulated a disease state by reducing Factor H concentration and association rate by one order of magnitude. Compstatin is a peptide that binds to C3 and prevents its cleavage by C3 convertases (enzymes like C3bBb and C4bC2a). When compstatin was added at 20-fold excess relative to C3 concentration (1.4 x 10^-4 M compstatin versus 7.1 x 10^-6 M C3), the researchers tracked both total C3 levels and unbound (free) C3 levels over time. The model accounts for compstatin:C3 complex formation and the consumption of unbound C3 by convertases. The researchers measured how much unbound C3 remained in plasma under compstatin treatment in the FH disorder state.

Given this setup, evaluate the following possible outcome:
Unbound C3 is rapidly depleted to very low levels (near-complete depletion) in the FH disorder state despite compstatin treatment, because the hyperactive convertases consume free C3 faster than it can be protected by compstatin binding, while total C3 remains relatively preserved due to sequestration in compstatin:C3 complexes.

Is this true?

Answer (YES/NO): NO